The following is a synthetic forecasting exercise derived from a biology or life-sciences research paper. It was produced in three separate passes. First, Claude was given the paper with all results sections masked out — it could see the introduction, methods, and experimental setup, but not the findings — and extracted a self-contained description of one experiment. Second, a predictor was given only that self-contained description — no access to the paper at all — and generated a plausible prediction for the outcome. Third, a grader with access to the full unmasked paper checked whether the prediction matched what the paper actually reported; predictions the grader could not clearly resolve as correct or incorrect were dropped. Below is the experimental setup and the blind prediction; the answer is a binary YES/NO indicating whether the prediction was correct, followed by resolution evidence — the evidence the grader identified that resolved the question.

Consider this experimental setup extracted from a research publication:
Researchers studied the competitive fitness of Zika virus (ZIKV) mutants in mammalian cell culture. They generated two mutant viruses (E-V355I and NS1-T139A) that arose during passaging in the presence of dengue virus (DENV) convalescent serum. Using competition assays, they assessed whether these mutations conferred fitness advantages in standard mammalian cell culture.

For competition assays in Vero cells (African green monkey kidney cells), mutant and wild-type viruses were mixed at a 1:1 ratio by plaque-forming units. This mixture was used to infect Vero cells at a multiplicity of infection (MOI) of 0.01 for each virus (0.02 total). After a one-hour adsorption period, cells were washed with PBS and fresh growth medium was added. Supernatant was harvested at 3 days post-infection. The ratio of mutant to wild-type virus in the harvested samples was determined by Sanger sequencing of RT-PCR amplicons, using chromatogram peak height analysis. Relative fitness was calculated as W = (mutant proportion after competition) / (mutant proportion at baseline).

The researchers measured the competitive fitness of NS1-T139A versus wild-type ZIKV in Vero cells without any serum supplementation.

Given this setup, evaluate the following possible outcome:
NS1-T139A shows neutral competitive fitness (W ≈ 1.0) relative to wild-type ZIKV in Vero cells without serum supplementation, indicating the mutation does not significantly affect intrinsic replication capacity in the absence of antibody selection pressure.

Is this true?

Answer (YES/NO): NO